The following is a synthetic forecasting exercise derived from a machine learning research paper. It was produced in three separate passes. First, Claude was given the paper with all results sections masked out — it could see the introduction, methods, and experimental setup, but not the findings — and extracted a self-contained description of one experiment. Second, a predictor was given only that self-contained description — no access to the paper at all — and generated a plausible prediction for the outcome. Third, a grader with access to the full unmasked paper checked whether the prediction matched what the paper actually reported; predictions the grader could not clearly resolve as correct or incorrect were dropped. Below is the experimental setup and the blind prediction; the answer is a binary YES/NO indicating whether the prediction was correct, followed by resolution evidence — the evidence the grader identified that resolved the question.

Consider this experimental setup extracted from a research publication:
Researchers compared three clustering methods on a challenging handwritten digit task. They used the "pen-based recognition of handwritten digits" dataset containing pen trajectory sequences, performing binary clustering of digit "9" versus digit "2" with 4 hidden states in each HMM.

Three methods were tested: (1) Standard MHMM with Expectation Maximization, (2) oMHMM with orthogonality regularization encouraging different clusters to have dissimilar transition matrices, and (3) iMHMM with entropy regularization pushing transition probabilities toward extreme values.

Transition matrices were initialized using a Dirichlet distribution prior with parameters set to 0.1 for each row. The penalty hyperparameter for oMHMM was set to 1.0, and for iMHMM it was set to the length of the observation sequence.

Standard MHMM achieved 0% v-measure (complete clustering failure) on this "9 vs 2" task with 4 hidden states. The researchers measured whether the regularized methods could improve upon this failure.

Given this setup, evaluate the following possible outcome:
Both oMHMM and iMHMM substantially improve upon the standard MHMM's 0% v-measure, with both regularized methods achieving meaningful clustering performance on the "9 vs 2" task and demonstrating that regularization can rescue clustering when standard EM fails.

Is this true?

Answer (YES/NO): NO